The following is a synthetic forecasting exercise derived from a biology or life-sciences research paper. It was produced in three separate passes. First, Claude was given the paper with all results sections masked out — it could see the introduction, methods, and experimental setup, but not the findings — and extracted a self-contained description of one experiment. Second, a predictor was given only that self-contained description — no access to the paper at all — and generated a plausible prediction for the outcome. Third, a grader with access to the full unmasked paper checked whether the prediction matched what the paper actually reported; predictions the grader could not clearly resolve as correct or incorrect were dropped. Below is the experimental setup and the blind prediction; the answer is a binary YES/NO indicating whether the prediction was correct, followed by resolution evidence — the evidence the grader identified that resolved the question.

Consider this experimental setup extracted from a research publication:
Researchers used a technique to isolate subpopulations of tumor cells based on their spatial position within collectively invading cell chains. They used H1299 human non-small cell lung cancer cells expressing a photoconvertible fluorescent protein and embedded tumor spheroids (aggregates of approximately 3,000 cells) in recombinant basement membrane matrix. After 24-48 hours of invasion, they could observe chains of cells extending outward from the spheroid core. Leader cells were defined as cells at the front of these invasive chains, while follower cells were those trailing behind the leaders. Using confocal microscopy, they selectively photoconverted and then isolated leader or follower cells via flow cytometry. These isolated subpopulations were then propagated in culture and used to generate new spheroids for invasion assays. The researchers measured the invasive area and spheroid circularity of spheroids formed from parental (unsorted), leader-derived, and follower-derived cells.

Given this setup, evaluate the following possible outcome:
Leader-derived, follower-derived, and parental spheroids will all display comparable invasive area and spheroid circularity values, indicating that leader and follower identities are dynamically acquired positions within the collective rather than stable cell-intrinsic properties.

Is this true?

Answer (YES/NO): NO